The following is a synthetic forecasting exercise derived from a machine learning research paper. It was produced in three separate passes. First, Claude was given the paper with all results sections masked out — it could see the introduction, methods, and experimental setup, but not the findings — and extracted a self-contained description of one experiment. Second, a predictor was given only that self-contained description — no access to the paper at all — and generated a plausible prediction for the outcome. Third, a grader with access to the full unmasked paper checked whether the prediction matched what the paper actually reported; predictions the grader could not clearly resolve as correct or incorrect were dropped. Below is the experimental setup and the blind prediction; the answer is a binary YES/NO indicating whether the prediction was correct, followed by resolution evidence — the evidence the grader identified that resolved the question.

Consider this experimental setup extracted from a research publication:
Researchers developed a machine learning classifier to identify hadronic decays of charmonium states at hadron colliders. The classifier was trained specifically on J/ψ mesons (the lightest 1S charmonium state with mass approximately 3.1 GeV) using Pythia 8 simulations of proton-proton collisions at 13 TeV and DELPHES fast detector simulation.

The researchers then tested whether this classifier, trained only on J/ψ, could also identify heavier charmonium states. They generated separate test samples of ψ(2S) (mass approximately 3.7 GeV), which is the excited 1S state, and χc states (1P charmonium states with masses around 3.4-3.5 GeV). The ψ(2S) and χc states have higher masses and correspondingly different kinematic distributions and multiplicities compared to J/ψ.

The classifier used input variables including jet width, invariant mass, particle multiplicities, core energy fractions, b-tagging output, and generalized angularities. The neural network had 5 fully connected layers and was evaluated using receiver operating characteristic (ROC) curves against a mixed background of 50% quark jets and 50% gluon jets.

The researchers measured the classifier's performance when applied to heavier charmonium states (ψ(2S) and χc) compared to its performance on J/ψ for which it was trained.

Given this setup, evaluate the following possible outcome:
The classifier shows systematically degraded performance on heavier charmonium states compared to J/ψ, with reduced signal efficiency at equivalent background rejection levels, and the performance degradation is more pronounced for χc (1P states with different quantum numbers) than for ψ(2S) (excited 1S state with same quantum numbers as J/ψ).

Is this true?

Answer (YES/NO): NO